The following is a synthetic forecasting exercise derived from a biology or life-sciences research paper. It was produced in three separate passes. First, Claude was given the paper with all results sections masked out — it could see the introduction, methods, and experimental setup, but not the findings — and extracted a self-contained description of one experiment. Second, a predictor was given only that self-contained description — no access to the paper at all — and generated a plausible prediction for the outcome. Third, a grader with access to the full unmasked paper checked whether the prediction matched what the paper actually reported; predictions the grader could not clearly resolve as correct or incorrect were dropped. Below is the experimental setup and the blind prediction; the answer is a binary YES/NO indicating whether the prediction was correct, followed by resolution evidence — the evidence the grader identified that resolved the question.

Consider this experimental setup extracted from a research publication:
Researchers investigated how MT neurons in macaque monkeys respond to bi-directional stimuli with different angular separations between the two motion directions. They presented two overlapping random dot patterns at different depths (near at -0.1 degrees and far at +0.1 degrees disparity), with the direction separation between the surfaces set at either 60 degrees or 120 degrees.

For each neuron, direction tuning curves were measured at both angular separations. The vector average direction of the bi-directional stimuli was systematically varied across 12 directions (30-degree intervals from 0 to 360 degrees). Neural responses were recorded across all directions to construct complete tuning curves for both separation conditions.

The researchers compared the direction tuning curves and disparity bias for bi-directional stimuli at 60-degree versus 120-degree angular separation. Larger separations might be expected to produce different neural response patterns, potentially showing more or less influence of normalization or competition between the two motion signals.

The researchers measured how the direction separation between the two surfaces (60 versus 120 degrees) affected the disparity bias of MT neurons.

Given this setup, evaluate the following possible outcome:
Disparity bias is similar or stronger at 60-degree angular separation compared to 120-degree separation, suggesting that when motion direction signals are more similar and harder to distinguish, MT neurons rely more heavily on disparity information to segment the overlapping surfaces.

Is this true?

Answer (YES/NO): NO